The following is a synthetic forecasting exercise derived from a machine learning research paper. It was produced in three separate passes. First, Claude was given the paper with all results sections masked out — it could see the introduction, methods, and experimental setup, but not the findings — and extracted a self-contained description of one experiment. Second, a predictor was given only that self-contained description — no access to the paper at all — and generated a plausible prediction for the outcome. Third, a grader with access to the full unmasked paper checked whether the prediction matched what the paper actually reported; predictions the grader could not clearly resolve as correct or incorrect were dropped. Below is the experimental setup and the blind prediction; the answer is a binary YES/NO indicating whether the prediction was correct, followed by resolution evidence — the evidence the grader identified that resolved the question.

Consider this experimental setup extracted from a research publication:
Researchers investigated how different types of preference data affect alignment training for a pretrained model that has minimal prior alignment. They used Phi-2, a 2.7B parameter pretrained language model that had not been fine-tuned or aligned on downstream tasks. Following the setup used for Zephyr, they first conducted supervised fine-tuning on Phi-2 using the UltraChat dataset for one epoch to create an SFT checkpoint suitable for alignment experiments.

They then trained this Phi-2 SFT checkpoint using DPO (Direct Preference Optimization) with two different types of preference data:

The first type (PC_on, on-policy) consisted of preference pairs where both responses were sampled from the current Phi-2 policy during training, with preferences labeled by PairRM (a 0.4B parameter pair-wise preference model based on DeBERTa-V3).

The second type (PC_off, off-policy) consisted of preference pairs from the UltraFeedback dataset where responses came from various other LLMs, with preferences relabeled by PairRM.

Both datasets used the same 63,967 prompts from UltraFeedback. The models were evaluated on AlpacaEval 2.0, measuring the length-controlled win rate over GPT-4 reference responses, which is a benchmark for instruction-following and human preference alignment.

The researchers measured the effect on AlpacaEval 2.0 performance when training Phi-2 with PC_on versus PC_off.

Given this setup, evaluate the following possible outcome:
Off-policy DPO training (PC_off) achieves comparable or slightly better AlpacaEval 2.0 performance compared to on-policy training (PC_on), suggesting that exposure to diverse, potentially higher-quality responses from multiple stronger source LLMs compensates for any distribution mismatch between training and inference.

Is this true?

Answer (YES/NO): NO